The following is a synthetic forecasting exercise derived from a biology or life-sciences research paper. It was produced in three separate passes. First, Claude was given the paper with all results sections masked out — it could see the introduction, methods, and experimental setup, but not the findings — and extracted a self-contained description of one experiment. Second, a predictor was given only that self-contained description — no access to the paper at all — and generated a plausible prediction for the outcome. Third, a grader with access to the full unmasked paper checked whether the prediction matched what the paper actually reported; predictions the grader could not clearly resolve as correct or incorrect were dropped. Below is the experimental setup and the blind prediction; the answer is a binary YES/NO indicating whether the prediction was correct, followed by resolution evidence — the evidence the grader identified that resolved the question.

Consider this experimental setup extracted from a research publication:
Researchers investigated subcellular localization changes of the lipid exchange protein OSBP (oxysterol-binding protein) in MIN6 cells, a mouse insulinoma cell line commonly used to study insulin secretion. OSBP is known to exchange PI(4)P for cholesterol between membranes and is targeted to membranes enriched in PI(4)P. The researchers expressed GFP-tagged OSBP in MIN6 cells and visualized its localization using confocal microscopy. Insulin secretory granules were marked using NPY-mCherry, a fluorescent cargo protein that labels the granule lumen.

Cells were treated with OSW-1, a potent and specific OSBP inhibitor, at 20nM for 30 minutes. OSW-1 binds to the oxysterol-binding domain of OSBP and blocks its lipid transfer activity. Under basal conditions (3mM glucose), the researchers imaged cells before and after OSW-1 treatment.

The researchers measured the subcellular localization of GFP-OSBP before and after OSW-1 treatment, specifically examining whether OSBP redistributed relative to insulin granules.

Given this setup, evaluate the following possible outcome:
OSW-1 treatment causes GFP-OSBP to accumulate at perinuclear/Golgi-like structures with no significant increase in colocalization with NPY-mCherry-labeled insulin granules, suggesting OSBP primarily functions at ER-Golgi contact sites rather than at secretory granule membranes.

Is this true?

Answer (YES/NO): NO